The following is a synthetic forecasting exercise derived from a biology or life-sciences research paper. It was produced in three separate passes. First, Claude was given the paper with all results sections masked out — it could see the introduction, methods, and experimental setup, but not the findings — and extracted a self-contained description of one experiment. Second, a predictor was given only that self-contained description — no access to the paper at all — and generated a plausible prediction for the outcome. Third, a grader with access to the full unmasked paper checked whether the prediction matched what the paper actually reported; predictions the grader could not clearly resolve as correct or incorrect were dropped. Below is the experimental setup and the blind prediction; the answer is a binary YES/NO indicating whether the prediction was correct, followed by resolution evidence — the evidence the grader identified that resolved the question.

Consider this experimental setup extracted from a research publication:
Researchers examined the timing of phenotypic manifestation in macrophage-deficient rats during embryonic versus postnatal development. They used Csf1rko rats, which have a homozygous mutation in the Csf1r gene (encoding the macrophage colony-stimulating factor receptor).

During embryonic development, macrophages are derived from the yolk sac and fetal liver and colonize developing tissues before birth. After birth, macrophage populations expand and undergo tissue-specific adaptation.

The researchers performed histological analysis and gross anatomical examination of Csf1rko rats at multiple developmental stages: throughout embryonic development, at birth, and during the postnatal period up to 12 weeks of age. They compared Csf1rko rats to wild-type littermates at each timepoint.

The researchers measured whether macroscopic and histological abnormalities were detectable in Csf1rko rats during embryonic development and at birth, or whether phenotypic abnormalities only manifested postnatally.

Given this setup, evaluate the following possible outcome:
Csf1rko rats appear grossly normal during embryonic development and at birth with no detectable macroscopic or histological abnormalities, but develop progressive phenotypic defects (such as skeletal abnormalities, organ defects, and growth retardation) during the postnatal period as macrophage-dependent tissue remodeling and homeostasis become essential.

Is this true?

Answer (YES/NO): NO